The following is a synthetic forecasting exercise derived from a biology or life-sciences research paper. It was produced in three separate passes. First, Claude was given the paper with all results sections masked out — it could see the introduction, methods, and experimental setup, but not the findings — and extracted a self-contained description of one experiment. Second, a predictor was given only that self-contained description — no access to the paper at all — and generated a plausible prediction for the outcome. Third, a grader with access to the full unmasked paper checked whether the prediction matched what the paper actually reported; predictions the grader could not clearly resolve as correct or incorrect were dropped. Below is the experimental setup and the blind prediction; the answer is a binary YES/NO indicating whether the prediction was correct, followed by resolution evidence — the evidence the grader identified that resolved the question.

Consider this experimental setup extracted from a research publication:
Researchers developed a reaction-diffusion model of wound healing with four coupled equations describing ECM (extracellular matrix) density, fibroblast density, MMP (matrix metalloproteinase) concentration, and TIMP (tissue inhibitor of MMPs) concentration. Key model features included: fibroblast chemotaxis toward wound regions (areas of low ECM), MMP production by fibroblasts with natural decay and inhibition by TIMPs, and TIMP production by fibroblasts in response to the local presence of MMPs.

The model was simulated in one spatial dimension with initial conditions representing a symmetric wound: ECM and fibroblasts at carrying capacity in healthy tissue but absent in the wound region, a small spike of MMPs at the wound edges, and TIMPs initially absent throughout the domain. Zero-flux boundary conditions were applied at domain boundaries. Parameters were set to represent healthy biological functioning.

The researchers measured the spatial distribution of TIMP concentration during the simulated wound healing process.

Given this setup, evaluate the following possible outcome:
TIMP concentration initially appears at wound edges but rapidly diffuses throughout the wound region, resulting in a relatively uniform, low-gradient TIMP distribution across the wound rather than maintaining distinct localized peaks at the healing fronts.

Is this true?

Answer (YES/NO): NO